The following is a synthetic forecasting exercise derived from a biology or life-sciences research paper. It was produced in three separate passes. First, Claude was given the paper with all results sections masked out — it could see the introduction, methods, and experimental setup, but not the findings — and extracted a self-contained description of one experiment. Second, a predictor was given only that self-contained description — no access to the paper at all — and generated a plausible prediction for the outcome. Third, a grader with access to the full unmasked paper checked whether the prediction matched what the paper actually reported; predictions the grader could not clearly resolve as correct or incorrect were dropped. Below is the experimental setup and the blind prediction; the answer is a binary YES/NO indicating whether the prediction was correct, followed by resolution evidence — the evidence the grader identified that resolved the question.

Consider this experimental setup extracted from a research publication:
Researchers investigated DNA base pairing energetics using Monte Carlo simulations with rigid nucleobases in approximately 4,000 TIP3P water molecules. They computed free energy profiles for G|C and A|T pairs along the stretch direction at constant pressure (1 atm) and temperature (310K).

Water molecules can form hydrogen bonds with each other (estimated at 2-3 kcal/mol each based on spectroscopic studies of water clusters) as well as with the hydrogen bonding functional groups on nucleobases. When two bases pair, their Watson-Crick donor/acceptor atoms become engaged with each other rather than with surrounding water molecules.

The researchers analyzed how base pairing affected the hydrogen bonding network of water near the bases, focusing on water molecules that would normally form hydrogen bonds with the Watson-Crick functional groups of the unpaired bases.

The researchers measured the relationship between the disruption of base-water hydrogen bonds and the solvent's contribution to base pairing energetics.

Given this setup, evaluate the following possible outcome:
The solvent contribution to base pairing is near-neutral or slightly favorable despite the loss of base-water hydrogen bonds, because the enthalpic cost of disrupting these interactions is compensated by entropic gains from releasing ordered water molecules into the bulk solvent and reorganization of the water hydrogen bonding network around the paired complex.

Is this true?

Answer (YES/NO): NO